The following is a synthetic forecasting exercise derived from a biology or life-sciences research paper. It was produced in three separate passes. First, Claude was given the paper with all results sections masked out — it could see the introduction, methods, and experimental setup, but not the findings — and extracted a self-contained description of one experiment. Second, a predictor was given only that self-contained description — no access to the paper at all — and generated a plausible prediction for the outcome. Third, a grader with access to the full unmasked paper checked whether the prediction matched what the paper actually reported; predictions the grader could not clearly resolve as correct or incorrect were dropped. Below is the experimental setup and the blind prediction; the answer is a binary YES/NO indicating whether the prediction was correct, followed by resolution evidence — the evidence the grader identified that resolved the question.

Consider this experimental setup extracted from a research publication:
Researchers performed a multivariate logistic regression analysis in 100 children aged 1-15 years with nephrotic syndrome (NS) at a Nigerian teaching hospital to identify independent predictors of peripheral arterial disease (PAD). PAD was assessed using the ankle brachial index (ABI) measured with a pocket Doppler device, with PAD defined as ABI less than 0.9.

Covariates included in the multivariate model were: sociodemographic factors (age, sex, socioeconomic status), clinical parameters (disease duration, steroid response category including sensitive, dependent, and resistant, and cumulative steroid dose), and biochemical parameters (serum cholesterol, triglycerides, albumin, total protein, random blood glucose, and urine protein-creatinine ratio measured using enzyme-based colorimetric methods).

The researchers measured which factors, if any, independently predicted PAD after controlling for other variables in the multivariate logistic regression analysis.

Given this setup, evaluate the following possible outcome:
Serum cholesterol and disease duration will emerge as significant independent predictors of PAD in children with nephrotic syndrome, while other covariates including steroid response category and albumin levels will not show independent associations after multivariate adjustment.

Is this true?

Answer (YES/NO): NO